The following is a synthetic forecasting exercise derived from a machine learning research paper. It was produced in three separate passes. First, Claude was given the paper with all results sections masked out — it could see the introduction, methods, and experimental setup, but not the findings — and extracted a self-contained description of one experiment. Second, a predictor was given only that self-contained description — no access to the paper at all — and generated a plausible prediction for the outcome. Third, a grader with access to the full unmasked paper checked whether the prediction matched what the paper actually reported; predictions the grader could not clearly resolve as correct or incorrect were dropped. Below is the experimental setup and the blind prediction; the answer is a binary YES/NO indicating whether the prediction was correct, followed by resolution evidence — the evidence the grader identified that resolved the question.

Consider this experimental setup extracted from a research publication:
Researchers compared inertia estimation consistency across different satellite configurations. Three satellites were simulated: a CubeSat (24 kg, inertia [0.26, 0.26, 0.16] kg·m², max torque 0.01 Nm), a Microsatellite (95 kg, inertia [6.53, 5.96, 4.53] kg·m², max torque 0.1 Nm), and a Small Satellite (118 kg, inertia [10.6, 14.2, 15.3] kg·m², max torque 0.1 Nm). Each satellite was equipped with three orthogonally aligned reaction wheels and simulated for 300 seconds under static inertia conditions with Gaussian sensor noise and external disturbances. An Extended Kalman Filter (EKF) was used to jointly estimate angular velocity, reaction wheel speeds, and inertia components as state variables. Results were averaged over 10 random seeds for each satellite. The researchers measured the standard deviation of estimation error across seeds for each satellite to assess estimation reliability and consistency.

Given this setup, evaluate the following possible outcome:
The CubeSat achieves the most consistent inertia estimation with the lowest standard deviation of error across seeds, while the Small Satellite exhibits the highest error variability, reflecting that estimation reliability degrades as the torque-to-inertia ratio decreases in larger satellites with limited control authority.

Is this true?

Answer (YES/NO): NO